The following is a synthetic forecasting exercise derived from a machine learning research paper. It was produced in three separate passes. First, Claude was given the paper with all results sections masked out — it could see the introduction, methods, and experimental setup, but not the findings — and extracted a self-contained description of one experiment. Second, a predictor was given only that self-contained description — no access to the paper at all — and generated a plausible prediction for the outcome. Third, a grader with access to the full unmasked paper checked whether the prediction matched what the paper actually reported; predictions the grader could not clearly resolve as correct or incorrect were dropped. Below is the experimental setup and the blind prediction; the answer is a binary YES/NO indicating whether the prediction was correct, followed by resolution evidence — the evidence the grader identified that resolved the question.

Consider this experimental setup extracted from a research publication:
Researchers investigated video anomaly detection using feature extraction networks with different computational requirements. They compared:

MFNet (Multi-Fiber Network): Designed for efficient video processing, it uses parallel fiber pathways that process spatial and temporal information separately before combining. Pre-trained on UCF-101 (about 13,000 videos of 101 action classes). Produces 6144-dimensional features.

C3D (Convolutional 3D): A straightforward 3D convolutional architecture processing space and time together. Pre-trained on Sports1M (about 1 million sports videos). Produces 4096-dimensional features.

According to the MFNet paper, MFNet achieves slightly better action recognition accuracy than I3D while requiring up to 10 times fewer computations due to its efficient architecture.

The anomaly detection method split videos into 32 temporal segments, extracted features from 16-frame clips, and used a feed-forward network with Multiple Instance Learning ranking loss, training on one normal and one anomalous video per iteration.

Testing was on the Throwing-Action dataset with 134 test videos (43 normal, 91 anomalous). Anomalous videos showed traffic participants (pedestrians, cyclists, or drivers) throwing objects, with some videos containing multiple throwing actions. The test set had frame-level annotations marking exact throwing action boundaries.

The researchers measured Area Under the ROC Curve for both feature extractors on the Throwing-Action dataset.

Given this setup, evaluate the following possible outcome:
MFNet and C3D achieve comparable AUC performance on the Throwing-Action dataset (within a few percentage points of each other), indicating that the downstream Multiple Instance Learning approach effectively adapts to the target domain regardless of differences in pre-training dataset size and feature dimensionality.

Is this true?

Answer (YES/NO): NO